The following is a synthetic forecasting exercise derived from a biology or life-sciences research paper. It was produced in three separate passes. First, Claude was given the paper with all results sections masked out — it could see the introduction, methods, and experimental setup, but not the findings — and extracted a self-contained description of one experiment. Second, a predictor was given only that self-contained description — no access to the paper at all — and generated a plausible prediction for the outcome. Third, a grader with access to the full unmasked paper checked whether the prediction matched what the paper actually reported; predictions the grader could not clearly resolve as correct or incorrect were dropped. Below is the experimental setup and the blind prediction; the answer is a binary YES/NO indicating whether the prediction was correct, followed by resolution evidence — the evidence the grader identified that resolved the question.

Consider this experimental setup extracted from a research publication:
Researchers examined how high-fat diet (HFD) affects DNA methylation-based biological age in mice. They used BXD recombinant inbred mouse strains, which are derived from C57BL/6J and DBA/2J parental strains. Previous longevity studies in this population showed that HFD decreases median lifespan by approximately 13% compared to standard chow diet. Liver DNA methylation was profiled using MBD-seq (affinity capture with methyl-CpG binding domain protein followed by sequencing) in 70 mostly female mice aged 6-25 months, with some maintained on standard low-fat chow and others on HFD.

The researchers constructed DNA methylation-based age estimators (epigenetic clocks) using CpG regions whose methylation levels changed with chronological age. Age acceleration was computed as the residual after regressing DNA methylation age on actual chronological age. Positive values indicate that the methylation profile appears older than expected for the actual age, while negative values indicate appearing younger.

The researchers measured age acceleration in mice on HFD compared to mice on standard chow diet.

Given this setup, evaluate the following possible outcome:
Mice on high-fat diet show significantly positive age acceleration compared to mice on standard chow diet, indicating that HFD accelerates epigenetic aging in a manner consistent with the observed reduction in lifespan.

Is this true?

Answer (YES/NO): YES